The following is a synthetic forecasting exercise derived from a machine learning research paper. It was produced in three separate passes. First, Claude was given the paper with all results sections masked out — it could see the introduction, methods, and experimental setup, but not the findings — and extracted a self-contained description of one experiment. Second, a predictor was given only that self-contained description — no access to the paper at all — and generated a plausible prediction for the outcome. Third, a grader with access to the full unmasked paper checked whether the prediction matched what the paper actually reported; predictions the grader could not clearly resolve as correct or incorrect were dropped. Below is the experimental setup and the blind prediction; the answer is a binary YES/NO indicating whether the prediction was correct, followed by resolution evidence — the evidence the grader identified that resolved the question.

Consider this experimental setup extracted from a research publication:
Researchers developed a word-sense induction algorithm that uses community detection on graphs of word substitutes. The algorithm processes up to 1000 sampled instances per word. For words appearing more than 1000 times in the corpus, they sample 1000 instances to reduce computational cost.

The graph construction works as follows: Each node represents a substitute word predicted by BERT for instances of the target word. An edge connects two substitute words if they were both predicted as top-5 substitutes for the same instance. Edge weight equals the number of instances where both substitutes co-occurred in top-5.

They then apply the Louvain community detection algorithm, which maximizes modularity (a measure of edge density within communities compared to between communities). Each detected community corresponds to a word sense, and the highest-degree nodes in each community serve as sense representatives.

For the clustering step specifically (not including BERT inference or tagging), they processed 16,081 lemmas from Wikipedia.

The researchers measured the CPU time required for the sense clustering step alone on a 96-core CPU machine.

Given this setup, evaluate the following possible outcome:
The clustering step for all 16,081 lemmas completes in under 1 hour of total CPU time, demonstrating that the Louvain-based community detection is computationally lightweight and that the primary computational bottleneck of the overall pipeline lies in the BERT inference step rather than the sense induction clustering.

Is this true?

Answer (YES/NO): YES